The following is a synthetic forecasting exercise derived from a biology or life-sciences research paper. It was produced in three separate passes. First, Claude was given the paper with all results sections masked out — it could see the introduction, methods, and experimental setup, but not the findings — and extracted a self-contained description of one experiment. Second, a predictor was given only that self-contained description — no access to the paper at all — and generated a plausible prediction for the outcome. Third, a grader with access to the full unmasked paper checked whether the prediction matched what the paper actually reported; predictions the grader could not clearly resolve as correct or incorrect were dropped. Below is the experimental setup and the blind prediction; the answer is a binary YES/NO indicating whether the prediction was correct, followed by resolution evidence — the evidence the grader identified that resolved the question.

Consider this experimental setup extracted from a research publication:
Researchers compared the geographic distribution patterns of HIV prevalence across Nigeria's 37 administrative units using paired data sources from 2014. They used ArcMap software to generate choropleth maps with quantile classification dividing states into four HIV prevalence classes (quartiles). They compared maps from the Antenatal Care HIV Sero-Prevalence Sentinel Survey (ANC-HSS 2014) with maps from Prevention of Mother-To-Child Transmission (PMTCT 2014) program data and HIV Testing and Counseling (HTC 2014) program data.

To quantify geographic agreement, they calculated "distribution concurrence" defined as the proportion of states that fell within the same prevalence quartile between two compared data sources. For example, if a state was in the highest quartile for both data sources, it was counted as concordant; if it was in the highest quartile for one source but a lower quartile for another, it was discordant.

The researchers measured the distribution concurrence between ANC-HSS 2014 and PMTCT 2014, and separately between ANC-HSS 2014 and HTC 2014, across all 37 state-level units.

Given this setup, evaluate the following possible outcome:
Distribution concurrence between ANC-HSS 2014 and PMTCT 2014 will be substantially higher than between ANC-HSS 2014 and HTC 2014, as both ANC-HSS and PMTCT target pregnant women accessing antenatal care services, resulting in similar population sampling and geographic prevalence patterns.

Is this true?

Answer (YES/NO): NO